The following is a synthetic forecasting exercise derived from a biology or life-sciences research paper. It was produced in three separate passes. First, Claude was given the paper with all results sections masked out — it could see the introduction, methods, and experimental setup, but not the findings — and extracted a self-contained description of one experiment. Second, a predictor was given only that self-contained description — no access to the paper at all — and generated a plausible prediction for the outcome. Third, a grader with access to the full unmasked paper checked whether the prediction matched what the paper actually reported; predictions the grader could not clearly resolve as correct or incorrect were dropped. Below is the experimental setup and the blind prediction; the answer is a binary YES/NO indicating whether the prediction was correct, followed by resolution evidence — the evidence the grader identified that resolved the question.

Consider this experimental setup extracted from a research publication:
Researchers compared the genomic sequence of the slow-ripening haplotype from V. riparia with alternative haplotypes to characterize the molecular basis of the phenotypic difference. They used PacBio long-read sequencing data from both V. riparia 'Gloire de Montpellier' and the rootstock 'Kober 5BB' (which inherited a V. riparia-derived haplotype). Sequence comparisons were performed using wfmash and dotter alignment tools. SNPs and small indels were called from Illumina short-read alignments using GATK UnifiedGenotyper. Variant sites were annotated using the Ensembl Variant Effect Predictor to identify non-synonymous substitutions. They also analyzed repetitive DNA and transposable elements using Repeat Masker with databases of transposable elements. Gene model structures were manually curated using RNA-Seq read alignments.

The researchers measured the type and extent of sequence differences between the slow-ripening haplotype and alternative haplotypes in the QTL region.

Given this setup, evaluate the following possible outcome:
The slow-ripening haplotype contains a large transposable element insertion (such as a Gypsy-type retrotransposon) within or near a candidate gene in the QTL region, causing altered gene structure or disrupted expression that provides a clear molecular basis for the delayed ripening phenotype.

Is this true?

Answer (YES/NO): NO